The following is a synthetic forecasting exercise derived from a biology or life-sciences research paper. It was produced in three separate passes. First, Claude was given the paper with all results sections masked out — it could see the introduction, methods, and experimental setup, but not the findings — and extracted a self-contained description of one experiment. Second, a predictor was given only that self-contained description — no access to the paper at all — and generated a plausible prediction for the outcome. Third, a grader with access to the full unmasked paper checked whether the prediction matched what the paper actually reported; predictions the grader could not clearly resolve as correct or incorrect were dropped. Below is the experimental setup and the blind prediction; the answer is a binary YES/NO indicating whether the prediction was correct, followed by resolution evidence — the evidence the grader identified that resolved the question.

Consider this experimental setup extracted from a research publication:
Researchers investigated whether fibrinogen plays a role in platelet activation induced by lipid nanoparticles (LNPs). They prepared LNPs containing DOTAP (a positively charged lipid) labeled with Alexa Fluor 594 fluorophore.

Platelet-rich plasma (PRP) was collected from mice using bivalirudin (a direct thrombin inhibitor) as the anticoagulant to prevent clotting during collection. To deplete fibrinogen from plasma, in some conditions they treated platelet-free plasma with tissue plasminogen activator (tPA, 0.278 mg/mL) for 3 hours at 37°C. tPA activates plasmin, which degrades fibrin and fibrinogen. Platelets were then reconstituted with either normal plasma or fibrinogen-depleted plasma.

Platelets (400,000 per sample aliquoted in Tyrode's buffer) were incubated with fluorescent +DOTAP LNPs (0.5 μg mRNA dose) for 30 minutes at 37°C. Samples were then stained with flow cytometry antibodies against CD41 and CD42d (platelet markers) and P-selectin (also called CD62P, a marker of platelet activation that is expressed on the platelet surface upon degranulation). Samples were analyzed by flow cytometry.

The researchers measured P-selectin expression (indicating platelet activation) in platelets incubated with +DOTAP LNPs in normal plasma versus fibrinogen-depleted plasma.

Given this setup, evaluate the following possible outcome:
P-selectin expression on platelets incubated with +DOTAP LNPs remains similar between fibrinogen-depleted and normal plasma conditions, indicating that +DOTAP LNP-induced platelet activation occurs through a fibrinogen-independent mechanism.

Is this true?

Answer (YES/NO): NO